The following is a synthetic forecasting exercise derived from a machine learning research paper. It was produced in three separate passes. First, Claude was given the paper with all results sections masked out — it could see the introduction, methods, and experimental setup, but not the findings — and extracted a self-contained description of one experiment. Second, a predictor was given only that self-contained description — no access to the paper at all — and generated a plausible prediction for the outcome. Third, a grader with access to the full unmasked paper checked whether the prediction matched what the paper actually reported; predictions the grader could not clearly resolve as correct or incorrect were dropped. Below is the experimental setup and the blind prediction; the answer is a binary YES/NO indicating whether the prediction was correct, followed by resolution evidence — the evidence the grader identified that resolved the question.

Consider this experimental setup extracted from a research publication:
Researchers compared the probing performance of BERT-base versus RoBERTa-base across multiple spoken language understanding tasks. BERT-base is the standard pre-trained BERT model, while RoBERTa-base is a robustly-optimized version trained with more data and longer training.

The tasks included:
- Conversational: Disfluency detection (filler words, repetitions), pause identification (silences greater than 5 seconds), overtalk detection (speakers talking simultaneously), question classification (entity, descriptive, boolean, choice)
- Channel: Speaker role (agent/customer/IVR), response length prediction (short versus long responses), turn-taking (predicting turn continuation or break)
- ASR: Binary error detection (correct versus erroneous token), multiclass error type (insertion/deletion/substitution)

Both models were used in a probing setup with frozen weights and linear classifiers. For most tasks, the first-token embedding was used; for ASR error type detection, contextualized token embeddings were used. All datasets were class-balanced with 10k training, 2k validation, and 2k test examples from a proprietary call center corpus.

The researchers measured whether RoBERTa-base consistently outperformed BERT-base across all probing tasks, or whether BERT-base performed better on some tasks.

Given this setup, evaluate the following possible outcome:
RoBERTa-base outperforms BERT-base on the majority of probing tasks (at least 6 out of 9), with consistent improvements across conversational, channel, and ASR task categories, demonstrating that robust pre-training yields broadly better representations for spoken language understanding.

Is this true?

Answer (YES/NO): NO